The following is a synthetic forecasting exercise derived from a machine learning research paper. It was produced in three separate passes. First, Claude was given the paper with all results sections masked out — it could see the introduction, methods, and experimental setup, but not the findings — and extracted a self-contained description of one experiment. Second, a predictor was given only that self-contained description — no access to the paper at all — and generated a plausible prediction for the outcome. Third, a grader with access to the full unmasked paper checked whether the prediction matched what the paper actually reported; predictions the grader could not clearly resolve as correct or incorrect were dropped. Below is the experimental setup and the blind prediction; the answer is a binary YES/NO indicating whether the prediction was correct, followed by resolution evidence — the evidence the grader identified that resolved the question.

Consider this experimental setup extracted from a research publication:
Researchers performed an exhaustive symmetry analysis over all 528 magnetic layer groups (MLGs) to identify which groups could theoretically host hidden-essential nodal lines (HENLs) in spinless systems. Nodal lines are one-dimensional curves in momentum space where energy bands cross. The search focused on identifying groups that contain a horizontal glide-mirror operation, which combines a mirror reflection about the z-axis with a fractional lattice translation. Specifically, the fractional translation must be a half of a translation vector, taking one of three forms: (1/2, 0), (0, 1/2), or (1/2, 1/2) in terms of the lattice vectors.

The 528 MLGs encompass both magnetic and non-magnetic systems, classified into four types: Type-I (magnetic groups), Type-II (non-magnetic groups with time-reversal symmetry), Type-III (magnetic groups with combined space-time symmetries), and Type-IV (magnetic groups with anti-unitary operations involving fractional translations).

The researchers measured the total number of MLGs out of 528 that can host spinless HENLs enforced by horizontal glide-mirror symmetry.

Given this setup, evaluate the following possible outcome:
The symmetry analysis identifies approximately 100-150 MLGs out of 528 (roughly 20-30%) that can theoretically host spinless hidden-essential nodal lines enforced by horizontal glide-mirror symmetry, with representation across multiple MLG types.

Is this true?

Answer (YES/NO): YES